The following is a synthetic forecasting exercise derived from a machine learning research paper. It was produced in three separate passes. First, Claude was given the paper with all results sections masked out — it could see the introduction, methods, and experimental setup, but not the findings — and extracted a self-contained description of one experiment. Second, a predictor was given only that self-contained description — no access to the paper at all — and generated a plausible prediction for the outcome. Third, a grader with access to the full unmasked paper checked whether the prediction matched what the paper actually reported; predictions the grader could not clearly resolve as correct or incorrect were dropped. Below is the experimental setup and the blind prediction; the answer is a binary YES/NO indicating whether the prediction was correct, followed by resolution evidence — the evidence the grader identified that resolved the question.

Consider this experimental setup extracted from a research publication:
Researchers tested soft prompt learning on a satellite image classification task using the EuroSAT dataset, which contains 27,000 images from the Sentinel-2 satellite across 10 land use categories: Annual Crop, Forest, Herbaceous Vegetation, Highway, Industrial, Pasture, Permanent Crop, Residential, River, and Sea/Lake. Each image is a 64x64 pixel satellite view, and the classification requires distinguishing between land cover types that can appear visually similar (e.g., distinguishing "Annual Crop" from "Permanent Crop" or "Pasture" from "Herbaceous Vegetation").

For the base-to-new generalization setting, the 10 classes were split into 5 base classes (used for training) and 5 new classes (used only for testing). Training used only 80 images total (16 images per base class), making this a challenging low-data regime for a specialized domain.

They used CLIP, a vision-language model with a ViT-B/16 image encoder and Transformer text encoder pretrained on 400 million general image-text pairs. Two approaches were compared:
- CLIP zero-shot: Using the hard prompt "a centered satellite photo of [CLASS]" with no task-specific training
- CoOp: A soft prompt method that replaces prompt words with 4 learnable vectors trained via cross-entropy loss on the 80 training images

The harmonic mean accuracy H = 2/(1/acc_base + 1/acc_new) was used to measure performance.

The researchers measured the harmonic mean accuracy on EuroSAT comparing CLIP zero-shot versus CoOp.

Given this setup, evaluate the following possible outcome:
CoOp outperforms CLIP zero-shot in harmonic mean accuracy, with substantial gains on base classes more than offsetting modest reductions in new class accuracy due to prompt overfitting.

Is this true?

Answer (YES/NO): NO